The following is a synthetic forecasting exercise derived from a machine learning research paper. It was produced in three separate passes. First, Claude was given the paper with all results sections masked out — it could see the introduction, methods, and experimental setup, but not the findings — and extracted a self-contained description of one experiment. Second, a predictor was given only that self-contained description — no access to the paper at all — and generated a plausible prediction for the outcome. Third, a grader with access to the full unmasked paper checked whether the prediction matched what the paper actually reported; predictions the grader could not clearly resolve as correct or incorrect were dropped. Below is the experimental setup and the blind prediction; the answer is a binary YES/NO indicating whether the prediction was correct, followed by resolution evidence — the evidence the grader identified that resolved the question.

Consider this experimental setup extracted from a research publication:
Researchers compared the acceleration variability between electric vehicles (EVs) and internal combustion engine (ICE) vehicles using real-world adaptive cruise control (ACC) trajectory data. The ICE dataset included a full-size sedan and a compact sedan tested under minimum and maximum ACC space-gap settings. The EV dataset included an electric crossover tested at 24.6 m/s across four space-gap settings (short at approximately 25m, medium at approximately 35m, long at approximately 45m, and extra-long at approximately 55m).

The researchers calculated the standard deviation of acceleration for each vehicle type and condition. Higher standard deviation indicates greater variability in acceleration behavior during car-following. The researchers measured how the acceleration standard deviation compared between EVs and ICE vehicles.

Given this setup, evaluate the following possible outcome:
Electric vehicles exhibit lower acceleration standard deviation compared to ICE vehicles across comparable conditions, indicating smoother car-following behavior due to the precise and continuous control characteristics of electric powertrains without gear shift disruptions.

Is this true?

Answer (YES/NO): NO